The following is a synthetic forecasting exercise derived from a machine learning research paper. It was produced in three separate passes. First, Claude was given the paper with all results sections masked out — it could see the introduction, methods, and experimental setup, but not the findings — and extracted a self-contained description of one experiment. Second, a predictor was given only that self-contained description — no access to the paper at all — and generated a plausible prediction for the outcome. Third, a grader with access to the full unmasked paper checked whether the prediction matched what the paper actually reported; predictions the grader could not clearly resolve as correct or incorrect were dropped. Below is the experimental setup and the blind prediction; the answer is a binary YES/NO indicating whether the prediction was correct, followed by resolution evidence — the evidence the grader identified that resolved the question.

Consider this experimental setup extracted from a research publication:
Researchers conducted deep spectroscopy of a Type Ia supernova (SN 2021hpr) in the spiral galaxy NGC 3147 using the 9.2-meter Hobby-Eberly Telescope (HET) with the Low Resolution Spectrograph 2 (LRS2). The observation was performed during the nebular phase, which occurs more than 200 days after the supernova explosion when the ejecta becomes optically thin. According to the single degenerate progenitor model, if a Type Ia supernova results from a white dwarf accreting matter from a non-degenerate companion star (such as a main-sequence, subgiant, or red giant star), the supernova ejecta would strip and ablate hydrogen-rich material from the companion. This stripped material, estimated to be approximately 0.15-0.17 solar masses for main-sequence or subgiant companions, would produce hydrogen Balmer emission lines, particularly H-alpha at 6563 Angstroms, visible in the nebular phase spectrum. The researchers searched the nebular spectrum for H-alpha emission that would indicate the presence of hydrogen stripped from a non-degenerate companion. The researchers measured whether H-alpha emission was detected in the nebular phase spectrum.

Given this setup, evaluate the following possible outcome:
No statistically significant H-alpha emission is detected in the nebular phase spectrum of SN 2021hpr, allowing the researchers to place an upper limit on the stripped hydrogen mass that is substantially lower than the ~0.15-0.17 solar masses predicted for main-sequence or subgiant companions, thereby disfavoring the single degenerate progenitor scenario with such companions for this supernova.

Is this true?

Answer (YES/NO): YES